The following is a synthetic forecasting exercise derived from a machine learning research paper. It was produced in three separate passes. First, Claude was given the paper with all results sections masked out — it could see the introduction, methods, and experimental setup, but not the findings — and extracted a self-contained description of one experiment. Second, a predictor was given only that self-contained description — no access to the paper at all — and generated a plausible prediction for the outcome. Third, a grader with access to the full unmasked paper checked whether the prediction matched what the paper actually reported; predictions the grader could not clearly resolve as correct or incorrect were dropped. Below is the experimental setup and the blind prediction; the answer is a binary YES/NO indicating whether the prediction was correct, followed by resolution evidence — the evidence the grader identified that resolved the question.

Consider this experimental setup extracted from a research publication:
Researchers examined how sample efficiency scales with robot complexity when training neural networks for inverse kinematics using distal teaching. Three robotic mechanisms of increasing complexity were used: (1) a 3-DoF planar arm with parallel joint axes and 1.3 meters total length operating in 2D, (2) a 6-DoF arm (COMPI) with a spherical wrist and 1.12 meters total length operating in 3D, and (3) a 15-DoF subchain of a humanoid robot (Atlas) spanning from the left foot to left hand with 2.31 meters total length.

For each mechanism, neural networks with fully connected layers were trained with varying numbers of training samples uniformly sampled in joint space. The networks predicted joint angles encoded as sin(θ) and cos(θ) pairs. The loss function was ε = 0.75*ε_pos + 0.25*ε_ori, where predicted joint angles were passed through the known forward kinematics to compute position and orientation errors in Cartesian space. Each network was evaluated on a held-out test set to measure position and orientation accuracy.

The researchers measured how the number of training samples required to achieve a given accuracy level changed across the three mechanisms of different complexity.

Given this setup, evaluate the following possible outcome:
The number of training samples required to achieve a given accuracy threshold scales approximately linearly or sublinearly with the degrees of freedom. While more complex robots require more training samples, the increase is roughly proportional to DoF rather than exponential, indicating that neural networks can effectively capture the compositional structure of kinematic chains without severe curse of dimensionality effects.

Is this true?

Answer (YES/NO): NO